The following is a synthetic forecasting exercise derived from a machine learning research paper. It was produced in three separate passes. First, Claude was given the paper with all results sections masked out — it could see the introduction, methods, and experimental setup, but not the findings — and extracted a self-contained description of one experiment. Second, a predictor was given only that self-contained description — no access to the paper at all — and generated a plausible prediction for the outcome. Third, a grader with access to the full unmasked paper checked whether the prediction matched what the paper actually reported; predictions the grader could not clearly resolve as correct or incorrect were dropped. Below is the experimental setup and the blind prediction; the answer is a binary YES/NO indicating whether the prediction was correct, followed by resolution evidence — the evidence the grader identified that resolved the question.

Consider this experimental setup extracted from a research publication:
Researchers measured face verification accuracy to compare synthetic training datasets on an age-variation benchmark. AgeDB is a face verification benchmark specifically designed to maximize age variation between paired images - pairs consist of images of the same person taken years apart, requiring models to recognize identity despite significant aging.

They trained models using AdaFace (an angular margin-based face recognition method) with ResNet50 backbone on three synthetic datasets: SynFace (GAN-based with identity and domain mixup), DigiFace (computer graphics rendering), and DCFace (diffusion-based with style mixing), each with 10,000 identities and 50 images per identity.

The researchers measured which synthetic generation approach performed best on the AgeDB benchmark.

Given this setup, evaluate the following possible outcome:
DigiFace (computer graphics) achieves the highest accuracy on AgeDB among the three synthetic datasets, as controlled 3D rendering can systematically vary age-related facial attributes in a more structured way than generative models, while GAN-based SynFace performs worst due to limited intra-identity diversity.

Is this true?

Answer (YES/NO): NO